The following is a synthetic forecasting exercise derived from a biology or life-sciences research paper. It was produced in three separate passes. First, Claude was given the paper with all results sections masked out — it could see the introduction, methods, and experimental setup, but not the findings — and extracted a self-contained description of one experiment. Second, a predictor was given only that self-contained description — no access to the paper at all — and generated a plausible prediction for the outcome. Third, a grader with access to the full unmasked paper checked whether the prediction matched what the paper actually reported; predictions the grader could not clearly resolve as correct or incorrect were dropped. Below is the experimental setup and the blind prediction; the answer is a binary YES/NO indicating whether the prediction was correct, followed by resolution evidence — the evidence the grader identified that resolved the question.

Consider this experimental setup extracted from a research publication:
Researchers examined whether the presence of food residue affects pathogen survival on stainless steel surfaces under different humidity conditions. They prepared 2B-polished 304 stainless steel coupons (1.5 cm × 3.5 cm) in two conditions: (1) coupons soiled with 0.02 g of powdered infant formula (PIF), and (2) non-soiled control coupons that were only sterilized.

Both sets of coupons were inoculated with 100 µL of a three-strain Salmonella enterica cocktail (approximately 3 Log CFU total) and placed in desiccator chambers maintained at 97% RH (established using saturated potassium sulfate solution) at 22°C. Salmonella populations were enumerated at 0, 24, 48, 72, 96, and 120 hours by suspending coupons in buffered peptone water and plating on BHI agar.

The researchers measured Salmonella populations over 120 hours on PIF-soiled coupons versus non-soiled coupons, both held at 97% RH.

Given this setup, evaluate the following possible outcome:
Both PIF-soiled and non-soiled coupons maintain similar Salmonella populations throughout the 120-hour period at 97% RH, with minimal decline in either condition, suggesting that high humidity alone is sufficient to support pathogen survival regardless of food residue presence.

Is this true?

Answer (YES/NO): NO